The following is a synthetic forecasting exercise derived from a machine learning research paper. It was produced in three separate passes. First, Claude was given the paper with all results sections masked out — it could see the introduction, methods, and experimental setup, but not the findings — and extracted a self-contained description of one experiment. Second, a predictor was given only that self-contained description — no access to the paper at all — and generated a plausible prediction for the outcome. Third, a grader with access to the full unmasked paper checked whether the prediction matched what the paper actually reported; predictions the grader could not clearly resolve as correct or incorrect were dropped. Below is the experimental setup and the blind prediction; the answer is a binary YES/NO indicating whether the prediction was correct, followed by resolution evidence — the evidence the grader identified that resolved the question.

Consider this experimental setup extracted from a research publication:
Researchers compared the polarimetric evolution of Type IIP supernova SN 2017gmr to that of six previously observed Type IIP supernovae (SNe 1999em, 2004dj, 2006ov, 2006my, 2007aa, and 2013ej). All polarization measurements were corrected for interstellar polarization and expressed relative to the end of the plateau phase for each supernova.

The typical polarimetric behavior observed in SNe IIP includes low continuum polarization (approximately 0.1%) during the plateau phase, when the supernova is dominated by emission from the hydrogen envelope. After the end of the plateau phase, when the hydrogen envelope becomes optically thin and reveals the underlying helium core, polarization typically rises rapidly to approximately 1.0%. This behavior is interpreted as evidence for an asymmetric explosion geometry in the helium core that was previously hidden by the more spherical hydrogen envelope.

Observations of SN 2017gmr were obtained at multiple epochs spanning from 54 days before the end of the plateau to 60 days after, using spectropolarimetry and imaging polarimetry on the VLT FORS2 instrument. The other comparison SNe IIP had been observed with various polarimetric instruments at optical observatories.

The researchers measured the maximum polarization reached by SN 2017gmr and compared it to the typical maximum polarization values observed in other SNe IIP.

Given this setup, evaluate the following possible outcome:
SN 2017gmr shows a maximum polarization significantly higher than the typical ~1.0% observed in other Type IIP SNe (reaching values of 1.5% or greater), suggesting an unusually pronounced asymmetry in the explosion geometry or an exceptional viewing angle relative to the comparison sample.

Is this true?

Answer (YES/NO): NO